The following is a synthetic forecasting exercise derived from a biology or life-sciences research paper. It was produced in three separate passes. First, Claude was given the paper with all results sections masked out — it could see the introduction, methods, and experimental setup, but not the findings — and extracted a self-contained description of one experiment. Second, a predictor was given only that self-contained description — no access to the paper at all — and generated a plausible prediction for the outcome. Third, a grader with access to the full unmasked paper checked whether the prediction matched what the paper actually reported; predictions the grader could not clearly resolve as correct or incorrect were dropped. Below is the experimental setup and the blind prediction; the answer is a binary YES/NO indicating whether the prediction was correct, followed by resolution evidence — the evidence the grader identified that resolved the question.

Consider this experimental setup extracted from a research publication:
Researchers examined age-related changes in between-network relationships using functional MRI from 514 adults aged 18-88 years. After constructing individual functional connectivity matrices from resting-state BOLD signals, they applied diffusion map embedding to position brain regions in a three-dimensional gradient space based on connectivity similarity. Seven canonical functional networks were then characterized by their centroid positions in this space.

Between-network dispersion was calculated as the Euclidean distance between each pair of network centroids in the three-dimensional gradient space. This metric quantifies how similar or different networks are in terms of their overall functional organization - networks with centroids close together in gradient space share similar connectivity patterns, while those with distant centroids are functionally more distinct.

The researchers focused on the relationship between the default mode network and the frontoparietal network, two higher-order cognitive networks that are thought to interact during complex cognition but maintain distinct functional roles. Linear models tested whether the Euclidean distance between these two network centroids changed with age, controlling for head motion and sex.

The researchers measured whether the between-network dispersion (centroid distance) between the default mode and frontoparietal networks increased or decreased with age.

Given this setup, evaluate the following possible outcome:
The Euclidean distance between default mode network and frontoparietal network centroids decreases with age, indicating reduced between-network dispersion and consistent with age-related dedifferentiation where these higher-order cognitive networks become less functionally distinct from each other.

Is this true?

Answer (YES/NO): NO